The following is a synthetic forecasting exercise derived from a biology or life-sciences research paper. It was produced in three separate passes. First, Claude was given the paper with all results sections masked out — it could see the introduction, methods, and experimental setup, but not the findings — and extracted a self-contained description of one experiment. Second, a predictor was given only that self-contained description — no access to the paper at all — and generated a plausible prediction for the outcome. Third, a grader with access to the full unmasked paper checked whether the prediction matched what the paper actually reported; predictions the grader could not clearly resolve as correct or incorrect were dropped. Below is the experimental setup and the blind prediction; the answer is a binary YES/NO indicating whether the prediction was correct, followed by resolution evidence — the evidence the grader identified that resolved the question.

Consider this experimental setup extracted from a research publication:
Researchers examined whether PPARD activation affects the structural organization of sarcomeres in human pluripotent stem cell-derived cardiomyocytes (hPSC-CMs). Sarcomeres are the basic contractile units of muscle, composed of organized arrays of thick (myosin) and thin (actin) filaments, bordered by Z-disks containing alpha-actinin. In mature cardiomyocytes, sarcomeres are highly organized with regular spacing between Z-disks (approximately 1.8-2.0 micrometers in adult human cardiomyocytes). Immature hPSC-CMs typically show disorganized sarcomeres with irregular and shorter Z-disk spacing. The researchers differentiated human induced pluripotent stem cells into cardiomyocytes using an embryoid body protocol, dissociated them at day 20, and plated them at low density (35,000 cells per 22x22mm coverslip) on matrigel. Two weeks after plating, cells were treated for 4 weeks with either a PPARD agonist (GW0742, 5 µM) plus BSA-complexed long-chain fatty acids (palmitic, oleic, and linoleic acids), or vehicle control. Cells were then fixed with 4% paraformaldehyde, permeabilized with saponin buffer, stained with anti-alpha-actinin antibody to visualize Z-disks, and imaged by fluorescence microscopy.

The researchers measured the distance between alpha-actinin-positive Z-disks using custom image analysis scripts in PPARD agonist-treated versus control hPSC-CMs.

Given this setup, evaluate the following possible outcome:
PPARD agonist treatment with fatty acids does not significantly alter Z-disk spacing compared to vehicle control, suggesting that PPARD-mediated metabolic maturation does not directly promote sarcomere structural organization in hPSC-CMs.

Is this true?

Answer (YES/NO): YES